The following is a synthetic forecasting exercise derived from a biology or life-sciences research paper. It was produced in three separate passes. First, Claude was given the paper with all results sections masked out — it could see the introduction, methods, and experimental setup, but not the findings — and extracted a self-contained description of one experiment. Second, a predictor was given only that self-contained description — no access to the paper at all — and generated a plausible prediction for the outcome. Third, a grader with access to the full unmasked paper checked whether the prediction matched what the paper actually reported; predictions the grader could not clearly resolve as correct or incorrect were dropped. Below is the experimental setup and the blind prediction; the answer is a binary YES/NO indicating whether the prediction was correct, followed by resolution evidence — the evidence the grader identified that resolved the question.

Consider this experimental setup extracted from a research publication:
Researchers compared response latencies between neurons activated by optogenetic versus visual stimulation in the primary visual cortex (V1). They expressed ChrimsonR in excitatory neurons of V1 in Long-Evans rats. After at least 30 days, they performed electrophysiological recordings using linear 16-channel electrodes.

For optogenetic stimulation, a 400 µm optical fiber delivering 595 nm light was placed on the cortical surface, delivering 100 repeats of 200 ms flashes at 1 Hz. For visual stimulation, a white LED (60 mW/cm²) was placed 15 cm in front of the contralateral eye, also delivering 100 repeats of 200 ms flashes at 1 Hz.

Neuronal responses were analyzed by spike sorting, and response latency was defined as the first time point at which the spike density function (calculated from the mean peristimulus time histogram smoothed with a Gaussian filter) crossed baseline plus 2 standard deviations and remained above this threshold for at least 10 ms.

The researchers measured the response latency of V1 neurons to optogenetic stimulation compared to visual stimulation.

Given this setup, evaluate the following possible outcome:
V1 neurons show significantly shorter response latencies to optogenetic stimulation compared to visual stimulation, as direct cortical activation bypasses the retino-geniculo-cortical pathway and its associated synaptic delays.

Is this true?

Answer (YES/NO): YES